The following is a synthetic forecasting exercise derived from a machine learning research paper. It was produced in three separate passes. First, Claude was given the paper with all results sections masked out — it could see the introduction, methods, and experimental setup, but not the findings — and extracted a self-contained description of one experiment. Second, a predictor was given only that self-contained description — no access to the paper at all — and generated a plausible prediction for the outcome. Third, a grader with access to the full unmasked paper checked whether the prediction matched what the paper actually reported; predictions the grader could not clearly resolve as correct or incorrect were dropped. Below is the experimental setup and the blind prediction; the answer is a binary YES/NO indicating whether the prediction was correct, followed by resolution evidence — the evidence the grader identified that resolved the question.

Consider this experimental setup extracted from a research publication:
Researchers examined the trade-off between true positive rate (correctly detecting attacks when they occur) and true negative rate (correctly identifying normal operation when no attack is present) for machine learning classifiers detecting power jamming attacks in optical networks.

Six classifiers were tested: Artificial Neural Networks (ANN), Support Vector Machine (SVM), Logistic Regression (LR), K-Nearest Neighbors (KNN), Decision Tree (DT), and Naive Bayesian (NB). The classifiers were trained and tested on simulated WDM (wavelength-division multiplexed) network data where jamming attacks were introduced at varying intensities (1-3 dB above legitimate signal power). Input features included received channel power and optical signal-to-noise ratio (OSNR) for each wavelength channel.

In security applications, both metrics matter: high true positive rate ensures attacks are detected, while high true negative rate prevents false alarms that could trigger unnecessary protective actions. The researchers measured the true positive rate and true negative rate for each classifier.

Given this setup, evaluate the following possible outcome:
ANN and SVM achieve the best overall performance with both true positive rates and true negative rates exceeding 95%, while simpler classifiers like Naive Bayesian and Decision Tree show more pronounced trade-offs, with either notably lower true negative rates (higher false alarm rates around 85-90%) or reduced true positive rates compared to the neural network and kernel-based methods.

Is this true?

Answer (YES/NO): NO